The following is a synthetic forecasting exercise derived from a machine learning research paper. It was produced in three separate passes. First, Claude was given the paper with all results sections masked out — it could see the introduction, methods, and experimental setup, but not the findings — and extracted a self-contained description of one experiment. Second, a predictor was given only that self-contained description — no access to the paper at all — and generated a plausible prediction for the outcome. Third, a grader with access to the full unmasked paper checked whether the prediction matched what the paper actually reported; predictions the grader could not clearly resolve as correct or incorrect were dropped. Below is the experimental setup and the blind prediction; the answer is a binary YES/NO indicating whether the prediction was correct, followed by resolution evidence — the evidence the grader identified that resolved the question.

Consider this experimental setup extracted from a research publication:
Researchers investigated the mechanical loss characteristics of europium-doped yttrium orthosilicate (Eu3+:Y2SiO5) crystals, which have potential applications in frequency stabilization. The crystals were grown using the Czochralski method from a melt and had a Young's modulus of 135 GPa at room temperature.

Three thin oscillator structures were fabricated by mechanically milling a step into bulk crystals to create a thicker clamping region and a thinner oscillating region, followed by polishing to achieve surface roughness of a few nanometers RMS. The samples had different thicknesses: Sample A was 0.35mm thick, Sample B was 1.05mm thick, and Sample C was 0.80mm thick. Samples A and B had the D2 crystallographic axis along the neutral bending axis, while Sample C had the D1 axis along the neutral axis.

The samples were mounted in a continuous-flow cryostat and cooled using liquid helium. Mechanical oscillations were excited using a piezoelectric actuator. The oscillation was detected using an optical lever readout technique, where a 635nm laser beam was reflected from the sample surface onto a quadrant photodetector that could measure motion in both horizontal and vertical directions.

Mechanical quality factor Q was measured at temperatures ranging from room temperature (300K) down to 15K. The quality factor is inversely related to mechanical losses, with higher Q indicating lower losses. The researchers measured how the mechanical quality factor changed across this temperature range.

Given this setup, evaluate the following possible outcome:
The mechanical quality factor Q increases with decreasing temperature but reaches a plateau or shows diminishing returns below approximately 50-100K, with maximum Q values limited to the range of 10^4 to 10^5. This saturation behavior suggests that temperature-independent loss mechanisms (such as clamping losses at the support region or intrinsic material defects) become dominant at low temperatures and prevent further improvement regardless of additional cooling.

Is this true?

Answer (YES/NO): NO